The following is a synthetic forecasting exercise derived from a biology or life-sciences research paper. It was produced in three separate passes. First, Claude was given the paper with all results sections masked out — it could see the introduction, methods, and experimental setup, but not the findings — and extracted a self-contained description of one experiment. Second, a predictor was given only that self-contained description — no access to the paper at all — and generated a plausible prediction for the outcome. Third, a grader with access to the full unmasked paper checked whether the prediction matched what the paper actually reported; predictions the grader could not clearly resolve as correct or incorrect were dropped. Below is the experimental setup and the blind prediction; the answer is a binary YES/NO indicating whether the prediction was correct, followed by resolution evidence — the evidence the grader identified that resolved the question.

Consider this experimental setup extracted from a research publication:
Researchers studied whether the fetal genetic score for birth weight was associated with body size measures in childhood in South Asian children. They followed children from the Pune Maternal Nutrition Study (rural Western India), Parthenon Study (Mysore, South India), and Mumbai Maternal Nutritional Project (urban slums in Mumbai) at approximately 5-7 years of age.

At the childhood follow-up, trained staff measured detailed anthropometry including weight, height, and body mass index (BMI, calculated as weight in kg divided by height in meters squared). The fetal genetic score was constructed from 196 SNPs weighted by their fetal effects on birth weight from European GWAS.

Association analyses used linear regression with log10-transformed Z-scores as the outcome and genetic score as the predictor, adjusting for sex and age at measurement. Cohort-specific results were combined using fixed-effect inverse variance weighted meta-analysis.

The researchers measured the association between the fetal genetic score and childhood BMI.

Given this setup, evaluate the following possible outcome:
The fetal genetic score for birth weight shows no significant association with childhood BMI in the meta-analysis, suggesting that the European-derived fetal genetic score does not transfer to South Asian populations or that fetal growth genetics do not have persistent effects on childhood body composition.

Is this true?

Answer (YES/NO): YES